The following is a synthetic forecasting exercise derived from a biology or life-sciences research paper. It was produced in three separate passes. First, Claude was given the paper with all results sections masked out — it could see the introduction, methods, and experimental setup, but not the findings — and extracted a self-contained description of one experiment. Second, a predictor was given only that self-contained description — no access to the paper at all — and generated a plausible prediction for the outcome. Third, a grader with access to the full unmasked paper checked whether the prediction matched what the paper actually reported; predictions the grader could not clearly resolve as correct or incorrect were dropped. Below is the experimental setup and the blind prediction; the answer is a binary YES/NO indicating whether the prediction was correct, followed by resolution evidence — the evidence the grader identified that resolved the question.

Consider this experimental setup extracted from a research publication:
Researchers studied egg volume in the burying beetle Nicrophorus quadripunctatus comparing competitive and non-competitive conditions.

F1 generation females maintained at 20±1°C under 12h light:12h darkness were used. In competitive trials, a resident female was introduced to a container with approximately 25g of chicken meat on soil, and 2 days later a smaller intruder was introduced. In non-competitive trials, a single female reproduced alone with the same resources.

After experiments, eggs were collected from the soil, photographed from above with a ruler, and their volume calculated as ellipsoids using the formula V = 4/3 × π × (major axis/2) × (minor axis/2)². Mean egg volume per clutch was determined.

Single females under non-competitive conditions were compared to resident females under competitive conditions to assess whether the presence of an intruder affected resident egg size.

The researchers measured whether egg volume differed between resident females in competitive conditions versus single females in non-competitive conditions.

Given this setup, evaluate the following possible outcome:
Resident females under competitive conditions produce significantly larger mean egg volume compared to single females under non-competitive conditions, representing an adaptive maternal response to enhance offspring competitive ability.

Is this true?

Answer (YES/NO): NO